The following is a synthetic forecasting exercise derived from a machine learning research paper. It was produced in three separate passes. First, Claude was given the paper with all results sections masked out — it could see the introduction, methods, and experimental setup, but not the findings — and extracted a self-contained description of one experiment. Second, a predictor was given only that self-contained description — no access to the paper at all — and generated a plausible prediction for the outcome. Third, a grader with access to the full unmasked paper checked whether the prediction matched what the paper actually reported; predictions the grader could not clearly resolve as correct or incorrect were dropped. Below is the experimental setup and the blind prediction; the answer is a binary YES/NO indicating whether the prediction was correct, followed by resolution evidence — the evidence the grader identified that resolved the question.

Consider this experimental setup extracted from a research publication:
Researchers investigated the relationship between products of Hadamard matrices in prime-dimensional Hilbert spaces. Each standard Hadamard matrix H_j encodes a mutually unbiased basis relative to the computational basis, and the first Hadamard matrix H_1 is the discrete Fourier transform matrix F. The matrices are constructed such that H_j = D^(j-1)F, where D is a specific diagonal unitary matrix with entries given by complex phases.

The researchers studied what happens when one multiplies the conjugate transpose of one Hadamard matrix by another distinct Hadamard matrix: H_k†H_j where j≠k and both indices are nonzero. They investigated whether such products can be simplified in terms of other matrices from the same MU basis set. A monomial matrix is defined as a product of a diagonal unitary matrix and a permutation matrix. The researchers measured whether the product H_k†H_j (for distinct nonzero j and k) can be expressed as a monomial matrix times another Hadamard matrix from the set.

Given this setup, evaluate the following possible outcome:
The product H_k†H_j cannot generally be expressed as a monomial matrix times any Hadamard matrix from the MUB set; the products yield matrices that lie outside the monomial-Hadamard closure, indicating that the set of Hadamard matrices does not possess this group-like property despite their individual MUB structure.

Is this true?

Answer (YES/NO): NO